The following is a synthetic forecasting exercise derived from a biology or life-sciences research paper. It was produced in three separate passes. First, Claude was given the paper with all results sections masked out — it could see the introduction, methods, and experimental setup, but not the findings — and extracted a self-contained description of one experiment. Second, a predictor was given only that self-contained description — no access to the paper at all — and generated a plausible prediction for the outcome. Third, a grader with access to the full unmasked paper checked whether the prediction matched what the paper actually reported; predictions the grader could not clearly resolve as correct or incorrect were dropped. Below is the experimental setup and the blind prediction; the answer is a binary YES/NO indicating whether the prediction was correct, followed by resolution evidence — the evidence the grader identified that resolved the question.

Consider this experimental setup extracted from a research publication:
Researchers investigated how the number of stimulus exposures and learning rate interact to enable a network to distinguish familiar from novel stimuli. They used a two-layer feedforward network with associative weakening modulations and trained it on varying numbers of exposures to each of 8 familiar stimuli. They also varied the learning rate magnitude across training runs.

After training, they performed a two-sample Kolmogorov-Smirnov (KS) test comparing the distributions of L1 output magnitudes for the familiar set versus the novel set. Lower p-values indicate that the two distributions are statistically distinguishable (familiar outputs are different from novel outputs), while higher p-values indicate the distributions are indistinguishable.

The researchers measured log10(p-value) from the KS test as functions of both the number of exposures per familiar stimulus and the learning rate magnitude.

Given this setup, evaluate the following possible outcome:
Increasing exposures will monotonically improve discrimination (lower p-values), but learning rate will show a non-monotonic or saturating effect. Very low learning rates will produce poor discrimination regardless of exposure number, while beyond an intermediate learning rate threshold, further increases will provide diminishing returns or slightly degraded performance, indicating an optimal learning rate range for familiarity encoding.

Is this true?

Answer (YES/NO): YES